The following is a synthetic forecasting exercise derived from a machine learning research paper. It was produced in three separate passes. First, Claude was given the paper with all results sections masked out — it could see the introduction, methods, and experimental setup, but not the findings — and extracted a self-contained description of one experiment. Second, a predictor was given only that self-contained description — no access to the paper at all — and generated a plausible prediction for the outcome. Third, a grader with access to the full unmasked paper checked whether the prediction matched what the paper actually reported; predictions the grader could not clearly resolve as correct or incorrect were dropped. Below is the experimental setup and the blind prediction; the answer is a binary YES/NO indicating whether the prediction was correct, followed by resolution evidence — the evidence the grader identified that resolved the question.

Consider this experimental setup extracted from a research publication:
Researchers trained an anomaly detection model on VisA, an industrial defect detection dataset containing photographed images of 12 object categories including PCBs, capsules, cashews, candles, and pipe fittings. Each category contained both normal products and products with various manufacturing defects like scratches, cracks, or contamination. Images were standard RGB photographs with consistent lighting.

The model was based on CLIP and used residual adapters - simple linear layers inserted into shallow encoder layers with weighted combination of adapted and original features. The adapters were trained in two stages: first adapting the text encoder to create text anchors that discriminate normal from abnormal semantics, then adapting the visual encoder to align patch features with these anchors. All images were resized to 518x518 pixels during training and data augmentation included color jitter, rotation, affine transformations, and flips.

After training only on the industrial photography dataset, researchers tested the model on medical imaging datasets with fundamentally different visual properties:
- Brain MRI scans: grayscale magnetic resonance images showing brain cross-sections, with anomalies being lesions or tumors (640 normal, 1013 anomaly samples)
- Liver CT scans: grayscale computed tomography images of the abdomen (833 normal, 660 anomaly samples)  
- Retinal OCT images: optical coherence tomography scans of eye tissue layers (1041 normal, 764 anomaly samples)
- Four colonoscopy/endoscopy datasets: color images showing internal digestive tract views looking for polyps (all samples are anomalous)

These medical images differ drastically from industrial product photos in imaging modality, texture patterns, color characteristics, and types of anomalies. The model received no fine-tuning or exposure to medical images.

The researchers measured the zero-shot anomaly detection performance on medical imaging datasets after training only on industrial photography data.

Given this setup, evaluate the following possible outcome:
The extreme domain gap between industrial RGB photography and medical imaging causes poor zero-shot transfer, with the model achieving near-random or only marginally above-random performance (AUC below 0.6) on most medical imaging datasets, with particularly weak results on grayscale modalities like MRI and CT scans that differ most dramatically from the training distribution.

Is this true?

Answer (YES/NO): NO